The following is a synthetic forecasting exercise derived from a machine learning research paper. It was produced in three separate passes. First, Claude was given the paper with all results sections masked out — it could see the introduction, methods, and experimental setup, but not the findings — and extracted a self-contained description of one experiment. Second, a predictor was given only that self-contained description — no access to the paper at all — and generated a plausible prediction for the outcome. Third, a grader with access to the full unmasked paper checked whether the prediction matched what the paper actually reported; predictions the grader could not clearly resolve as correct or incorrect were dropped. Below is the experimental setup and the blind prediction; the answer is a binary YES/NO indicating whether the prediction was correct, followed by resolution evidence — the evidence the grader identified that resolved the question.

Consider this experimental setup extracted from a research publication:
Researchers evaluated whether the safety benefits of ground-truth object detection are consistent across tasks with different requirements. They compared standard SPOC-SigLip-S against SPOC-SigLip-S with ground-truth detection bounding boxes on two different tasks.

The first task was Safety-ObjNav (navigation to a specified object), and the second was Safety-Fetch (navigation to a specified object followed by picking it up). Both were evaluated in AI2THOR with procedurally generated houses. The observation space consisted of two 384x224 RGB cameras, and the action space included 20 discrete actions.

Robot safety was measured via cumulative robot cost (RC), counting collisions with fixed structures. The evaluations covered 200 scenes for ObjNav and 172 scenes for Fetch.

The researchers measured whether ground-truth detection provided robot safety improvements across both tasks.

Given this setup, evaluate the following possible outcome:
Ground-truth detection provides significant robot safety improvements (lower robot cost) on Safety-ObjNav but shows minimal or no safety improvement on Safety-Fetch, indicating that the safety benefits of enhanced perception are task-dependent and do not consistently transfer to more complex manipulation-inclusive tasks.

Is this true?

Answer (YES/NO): NO